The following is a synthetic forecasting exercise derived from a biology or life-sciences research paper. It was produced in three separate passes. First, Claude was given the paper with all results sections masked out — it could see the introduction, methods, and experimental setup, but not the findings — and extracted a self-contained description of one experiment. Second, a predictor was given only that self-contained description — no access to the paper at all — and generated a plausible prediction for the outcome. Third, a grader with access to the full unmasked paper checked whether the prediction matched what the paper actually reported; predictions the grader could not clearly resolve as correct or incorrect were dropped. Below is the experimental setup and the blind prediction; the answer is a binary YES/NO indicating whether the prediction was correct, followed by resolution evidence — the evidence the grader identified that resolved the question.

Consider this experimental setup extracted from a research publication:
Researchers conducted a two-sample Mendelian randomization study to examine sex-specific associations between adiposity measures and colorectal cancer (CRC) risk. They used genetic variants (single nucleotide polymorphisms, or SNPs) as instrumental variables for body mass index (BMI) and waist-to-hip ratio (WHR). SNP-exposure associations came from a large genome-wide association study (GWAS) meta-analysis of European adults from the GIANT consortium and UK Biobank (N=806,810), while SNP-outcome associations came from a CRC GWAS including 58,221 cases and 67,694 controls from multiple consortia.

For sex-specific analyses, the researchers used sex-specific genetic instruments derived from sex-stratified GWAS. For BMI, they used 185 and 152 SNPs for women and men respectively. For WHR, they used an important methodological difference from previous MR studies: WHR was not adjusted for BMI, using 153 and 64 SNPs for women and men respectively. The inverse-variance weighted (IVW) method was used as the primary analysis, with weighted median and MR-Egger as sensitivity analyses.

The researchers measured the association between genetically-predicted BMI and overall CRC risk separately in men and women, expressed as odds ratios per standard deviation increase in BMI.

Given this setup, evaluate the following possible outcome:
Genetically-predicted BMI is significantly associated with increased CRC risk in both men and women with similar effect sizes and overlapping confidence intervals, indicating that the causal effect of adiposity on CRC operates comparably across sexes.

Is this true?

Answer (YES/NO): NO